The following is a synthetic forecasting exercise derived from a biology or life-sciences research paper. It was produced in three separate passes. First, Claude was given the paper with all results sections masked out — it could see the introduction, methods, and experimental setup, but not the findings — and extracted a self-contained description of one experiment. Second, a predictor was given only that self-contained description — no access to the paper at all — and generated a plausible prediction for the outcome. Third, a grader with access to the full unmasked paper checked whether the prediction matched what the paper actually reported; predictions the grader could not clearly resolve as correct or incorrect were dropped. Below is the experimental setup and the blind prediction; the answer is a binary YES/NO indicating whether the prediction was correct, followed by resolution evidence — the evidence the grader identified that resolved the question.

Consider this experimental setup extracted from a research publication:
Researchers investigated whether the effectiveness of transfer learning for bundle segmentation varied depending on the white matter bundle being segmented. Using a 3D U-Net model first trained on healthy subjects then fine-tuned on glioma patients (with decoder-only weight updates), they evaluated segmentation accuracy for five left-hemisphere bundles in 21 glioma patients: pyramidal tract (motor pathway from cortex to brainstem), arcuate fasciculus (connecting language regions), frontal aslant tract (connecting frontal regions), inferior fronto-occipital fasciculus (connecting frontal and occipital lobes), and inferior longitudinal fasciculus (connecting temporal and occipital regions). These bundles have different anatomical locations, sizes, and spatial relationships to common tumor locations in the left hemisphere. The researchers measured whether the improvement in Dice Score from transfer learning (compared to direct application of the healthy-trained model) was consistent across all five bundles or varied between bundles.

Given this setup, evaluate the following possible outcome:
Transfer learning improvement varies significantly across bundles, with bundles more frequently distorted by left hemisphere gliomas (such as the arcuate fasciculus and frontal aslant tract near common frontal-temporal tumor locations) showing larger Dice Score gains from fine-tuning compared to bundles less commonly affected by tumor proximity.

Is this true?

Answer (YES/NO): NO